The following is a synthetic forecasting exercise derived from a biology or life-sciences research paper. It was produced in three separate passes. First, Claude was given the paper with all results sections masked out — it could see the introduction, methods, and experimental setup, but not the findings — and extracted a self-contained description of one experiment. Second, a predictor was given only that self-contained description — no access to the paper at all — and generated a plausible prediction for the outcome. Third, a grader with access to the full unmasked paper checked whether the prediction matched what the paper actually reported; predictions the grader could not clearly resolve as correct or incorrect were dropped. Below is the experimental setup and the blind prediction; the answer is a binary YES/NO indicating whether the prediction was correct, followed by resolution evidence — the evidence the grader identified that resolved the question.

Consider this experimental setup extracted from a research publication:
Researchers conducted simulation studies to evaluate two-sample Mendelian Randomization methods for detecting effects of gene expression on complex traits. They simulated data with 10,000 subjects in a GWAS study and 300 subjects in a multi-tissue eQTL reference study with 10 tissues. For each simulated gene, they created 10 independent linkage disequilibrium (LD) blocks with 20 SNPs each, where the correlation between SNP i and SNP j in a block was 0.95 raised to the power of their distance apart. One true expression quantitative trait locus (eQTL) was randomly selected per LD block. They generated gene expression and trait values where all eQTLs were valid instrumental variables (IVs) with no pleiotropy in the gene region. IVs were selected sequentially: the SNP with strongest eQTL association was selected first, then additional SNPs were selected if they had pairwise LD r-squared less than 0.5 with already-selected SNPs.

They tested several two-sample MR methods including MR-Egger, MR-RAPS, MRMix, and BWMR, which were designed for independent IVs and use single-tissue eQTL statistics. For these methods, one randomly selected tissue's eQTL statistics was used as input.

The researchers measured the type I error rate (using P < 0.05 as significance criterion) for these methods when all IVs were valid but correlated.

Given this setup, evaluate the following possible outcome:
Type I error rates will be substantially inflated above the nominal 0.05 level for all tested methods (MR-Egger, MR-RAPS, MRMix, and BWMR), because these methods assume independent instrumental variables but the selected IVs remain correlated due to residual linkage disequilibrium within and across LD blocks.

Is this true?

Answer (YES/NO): NO